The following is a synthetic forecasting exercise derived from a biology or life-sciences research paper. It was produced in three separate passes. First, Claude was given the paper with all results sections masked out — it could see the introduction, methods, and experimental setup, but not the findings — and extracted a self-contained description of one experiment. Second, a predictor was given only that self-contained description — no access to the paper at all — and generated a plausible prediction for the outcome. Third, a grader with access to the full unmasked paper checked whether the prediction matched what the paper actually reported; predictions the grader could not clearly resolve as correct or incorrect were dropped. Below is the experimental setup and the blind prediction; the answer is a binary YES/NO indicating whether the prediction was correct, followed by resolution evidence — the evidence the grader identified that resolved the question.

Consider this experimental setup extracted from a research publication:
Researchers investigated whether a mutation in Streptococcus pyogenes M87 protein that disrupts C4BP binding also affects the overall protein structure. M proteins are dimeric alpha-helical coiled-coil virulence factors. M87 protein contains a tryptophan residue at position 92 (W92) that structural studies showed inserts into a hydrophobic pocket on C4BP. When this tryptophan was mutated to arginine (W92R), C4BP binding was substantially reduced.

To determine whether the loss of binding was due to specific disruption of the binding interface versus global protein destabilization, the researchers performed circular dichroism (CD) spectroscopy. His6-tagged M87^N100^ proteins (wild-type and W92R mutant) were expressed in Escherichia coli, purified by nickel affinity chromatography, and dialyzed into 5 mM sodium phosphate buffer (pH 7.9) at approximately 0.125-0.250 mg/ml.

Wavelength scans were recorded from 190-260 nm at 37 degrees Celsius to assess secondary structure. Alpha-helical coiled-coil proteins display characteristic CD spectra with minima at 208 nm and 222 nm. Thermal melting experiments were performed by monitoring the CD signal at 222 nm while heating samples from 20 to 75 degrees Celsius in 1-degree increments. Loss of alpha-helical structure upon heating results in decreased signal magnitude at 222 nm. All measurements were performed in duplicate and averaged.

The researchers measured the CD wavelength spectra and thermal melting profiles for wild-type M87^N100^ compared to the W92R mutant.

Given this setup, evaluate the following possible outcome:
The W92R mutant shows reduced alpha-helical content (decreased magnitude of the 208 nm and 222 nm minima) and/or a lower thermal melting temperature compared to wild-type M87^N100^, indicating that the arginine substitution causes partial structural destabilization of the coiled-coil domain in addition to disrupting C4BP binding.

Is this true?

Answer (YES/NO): NO